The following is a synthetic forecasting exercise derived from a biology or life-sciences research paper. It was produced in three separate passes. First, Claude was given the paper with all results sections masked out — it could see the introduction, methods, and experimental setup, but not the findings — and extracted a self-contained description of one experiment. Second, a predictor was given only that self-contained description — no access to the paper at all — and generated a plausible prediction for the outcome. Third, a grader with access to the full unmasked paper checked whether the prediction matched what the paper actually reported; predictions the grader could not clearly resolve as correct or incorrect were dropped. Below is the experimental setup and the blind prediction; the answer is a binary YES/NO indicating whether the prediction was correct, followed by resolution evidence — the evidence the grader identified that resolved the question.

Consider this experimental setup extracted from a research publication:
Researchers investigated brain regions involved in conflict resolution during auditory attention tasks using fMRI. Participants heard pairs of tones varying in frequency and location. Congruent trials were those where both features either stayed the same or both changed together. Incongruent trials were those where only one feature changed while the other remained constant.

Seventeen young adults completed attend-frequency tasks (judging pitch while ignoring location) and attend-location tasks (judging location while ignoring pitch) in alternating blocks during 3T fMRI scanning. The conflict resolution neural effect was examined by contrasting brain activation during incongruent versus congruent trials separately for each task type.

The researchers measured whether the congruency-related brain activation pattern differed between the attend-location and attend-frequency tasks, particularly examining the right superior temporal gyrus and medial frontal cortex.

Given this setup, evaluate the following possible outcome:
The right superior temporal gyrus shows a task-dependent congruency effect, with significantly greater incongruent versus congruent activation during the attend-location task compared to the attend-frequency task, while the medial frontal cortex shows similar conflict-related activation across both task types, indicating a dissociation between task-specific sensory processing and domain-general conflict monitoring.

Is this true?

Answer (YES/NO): NO